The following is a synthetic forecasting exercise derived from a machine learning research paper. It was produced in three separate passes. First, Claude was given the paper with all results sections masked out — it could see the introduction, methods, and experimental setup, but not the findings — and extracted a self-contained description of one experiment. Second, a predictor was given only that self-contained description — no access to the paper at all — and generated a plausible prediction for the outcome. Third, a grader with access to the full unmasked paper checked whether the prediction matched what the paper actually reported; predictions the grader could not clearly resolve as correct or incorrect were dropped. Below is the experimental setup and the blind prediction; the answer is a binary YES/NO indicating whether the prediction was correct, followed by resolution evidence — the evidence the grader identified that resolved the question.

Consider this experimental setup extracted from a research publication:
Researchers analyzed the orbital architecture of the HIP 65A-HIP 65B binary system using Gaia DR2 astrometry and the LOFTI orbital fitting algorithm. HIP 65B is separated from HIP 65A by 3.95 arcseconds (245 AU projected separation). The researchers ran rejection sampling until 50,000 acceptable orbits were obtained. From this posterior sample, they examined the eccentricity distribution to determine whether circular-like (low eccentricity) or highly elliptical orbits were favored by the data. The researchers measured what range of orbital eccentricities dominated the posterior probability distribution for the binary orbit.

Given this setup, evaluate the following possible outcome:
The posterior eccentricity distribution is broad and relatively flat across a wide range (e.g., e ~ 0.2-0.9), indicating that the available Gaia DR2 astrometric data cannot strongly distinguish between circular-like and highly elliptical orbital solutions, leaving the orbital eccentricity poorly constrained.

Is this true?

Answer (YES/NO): NO